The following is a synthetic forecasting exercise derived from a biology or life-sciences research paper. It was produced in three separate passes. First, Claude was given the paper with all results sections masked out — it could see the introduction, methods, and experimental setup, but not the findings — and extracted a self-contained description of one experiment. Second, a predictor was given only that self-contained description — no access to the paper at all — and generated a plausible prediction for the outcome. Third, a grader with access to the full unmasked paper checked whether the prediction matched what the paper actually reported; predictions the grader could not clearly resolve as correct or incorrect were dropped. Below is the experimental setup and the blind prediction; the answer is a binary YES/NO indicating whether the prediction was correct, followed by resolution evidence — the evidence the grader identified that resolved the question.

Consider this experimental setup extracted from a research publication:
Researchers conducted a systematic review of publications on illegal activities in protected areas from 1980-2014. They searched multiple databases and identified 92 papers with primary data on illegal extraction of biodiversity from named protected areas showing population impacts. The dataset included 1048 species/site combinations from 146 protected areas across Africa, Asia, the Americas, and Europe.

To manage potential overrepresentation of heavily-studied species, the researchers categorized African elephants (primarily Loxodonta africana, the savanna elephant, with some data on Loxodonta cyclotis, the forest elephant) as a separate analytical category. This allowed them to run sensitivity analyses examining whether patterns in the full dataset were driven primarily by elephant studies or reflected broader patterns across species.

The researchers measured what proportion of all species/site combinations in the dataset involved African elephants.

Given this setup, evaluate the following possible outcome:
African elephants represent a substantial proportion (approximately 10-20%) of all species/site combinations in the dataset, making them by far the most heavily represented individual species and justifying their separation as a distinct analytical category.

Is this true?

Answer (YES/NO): NO